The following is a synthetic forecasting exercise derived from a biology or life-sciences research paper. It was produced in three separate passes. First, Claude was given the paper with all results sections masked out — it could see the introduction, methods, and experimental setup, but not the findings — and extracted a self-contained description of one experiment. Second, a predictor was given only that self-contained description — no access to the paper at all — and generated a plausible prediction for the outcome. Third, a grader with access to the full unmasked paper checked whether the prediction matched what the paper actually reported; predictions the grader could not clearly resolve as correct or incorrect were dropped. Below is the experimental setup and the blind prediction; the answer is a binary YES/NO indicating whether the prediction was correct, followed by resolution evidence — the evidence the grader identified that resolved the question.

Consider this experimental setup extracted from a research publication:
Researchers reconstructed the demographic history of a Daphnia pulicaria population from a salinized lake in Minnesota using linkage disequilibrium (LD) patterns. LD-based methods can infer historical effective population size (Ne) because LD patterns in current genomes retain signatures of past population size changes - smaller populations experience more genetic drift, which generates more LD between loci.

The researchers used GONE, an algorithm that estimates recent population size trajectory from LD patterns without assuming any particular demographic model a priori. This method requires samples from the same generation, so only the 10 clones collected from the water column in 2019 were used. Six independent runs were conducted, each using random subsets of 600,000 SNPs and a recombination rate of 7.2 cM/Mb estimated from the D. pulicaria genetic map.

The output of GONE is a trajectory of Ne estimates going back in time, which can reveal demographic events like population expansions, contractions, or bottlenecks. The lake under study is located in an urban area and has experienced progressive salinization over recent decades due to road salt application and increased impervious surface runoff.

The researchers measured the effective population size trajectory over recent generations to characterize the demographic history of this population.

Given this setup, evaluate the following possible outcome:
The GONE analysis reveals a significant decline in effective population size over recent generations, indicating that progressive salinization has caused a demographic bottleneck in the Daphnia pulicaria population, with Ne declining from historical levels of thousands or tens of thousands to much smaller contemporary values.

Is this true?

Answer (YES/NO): NO